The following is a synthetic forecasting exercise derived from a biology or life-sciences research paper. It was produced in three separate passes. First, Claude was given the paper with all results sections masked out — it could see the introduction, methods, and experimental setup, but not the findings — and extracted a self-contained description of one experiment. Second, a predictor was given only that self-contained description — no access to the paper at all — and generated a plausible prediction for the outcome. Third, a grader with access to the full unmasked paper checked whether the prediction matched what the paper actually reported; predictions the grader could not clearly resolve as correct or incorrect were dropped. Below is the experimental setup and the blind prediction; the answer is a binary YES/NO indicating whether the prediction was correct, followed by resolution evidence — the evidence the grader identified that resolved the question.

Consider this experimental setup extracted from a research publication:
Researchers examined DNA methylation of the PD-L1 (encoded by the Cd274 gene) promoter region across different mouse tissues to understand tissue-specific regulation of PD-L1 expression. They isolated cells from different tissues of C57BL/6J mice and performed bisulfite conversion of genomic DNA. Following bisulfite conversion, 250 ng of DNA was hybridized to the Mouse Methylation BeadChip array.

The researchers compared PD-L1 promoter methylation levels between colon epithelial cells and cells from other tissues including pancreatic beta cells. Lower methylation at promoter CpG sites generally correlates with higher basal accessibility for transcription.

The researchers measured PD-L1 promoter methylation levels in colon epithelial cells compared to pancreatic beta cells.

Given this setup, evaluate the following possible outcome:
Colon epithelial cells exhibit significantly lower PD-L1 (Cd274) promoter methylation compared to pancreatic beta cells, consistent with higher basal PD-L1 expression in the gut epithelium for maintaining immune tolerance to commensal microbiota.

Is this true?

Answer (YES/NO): NO